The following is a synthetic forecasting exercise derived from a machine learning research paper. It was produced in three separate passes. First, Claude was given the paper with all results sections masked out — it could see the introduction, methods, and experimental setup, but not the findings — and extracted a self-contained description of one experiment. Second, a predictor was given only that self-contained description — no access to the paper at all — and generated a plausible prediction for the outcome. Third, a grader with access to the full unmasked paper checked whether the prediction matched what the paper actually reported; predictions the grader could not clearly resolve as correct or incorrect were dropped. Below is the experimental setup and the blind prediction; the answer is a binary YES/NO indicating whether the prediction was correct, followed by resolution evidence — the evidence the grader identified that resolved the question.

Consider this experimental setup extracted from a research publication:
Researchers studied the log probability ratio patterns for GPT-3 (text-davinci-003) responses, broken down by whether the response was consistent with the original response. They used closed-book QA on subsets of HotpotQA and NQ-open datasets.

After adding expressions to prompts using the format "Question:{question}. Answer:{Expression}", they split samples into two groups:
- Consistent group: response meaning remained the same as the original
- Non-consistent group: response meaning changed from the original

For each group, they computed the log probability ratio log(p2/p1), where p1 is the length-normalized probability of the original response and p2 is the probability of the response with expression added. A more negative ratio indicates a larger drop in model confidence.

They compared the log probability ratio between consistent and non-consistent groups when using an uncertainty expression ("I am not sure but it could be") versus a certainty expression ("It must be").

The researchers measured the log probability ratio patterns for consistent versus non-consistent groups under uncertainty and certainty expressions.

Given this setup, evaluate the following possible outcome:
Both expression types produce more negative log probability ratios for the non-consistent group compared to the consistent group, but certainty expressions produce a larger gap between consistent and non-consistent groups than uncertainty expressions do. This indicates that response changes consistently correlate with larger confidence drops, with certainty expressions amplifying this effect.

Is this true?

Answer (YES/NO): NO